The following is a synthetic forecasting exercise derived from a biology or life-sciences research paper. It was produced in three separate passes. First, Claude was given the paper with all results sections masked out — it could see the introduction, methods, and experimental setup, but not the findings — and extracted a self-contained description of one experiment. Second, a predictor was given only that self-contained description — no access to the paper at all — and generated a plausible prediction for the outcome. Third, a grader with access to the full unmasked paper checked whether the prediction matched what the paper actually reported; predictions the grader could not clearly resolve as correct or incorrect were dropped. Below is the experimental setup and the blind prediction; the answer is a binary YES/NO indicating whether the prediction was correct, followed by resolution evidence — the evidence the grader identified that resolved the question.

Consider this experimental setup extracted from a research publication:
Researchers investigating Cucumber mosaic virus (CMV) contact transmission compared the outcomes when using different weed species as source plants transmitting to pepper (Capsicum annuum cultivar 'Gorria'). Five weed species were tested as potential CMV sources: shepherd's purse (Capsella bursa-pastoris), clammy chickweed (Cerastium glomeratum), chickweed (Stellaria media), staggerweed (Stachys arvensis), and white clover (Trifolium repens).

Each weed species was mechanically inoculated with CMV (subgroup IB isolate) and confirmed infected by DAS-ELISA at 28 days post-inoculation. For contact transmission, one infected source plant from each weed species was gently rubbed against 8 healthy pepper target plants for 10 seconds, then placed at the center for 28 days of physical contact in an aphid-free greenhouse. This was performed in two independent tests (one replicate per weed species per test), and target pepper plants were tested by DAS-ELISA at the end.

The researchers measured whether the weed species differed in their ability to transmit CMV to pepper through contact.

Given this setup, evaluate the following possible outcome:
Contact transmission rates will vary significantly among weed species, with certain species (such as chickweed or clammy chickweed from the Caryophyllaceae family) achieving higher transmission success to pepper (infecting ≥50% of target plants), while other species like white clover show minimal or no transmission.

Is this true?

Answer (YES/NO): NO